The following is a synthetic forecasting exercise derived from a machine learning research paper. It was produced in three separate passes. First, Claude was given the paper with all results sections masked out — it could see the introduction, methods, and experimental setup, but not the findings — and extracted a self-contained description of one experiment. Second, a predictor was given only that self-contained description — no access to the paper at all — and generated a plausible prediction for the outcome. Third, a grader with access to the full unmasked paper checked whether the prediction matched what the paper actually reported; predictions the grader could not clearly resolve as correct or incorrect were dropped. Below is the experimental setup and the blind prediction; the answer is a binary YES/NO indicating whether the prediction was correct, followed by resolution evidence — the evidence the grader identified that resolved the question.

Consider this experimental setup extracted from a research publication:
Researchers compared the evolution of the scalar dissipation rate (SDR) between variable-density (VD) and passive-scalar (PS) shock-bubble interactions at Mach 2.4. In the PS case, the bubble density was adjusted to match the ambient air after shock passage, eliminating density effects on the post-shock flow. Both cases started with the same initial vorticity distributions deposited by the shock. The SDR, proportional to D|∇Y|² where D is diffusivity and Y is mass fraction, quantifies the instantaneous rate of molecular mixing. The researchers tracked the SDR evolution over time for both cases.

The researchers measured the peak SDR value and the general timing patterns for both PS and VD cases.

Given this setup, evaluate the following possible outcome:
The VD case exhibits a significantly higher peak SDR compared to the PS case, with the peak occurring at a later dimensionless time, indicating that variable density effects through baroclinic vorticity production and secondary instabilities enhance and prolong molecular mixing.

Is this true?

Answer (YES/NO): NO